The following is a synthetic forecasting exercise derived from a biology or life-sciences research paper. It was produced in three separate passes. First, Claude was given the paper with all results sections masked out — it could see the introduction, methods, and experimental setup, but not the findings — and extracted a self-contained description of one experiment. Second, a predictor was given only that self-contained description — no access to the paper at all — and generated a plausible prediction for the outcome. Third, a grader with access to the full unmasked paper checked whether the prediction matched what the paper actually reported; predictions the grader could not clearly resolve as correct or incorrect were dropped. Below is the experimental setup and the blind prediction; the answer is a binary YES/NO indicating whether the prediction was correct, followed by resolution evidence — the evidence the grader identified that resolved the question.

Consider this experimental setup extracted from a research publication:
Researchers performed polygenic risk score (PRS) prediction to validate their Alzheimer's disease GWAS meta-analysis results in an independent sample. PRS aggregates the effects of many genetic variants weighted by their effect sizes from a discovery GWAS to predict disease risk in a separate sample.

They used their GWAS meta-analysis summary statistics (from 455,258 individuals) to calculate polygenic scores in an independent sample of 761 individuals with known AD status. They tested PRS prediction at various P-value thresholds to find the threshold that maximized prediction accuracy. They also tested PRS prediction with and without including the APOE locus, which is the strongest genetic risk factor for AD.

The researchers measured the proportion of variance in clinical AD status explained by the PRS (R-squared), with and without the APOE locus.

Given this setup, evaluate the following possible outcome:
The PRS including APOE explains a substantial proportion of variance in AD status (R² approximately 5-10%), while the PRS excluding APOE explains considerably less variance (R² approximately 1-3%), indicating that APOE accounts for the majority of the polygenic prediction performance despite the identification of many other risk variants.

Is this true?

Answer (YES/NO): NO